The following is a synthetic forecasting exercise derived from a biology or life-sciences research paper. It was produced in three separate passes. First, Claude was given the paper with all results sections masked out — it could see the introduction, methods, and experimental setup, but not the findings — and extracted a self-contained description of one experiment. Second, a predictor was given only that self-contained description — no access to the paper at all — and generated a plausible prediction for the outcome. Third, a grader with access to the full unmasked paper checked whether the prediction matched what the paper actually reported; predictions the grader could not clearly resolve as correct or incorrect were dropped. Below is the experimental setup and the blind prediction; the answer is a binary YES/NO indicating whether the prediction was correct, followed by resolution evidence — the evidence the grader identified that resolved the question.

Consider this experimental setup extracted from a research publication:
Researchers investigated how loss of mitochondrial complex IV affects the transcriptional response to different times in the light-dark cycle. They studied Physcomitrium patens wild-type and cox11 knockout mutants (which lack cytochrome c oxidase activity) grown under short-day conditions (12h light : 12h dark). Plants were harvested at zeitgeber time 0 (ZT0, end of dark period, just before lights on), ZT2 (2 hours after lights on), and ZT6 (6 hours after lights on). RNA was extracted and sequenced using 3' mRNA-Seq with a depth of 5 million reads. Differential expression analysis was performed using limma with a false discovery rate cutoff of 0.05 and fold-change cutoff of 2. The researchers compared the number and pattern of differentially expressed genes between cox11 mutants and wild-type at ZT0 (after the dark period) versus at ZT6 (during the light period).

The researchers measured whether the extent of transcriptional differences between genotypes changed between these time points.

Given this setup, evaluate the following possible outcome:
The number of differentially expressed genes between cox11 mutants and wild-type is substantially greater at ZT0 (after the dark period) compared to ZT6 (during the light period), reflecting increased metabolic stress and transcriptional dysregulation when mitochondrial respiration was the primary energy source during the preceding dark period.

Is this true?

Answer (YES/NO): YES